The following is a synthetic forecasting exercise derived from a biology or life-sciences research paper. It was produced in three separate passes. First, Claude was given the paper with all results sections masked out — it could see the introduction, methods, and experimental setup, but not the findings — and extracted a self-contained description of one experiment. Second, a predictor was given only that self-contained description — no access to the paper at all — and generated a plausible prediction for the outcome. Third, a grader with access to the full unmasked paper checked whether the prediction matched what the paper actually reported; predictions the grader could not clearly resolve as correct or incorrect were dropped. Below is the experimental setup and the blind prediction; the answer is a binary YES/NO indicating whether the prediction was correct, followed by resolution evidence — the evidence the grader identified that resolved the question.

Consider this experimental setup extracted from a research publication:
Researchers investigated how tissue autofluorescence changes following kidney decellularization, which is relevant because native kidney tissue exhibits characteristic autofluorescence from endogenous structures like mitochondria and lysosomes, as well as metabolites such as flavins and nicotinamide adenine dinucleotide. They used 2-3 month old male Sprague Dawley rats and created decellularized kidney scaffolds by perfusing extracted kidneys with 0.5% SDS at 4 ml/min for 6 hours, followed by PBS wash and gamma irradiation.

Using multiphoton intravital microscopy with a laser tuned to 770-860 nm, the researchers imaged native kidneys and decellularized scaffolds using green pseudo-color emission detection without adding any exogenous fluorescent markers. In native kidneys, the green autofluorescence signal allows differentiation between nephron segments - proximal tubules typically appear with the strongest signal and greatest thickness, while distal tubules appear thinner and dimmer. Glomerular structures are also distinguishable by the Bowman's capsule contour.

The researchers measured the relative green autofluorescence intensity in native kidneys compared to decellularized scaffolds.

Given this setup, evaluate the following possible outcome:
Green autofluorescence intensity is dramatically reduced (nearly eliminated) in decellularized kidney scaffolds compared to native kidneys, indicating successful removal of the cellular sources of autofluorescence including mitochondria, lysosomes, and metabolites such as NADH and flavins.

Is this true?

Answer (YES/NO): NO